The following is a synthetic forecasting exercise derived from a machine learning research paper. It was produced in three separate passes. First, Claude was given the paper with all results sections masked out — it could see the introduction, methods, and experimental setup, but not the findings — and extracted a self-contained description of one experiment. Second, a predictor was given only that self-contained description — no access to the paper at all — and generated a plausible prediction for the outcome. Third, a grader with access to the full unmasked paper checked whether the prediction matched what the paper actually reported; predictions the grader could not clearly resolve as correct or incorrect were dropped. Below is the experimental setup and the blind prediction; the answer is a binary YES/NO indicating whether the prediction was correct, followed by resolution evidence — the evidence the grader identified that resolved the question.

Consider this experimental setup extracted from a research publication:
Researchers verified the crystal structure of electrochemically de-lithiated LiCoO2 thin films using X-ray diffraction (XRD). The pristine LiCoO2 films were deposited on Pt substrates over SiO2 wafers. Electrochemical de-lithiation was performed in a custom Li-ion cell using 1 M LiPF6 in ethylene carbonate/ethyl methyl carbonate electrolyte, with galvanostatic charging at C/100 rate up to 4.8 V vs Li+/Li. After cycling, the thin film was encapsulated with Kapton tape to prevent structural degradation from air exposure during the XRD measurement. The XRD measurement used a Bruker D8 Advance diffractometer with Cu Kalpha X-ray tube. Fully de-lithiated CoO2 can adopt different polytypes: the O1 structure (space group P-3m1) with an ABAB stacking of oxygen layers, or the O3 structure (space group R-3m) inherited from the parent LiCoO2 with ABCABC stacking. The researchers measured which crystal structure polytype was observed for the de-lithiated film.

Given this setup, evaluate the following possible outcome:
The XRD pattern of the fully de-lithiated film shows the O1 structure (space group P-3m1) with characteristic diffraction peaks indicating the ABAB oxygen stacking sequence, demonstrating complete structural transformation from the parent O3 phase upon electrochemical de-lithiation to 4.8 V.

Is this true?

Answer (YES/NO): NO